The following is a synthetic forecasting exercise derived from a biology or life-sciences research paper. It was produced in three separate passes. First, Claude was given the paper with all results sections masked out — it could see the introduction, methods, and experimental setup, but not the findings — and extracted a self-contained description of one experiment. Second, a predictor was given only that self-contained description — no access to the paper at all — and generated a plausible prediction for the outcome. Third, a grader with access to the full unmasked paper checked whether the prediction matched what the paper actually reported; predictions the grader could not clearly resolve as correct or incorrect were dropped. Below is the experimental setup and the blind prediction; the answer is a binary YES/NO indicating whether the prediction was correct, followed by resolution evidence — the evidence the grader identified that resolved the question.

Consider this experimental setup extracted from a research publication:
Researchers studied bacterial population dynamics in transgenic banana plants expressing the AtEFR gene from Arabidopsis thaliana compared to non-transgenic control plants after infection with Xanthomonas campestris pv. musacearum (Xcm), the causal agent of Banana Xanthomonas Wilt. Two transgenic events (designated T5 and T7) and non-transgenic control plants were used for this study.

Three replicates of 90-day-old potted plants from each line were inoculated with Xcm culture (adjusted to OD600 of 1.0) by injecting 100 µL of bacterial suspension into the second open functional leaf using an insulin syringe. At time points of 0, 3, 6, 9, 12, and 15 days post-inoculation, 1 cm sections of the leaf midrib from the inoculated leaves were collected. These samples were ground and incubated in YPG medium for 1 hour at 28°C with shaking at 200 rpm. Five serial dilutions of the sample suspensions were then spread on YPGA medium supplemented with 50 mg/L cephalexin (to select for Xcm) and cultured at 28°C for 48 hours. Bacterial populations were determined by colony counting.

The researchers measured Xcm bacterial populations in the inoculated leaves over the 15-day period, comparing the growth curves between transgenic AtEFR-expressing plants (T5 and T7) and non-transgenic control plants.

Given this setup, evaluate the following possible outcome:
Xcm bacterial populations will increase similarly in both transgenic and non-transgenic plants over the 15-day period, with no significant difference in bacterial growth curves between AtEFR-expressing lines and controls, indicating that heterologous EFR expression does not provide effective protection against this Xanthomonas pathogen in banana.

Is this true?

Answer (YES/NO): NO